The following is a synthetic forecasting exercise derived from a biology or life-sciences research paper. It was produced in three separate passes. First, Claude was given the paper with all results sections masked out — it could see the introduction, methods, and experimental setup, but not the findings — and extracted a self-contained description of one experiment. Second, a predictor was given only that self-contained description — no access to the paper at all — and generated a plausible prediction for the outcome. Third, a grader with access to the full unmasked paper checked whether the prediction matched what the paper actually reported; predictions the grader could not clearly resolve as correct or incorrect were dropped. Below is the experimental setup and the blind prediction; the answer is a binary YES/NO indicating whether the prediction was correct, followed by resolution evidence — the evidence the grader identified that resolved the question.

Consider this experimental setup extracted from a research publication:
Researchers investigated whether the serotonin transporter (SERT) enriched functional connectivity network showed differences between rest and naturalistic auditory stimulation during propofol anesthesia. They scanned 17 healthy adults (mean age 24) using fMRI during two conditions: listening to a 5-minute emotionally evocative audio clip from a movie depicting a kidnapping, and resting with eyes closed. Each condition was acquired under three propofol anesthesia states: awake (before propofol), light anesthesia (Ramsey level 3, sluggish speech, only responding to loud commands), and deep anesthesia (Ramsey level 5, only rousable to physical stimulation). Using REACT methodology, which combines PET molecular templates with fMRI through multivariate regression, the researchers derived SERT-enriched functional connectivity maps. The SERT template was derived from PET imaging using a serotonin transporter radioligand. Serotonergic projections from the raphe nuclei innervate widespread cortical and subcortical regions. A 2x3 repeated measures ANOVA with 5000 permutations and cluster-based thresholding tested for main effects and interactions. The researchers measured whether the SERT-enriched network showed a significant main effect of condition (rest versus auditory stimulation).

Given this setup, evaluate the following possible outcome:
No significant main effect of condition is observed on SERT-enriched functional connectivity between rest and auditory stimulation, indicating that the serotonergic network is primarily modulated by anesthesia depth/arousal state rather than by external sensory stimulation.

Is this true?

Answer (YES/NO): NO